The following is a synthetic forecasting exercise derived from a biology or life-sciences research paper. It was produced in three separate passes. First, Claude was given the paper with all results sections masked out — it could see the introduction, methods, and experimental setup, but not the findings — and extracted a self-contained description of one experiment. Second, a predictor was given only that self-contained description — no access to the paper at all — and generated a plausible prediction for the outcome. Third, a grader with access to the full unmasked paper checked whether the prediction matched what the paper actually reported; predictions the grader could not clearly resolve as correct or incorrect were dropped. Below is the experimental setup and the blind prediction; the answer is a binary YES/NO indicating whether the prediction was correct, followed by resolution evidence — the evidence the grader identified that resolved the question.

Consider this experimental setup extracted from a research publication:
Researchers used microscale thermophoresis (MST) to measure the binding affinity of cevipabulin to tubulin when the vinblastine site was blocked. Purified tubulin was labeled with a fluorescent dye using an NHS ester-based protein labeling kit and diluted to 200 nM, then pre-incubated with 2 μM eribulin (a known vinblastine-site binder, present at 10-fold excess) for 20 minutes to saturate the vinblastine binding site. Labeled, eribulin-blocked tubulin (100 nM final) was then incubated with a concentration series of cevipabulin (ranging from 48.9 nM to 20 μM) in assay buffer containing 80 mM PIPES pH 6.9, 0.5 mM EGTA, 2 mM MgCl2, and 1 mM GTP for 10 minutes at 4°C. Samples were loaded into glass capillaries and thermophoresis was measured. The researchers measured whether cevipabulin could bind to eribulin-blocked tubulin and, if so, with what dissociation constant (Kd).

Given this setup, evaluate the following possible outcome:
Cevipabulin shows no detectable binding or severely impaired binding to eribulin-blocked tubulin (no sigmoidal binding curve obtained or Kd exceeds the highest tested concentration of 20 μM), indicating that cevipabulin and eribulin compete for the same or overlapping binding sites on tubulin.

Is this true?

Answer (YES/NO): NO